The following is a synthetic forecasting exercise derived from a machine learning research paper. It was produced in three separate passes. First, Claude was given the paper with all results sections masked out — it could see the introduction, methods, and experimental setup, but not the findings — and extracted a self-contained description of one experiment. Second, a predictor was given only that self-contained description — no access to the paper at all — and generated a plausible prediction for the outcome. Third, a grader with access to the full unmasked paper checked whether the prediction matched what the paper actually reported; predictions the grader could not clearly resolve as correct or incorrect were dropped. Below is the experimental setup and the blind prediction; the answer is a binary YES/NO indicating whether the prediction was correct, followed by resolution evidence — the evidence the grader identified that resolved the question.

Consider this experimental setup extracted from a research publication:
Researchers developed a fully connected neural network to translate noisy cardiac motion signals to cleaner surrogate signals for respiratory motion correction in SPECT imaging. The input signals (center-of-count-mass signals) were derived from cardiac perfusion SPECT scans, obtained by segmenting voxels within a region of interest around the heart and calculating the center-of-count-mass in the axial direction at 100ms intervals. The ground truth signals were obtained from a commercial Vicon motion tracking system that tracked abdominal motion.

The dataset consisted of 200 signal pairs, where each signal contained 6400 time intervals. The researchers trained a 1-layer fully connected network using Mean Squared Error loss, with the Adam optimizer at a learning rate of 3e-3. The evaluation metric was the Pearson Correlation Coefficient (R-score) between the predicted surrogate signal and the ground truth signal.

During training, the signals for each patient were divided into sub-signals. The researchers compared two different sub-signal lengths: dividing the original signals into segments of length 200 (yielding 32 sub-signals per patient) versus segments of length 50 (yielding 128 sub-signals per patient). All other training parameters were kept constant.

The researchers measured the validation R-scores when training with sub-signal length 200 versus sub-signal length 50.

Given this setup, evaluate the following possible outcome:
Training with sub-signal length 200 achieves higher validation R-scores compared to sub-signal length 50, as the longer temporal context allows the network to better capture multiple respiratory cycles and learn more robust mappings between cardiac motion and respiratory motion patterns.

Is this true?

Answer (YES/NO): NO